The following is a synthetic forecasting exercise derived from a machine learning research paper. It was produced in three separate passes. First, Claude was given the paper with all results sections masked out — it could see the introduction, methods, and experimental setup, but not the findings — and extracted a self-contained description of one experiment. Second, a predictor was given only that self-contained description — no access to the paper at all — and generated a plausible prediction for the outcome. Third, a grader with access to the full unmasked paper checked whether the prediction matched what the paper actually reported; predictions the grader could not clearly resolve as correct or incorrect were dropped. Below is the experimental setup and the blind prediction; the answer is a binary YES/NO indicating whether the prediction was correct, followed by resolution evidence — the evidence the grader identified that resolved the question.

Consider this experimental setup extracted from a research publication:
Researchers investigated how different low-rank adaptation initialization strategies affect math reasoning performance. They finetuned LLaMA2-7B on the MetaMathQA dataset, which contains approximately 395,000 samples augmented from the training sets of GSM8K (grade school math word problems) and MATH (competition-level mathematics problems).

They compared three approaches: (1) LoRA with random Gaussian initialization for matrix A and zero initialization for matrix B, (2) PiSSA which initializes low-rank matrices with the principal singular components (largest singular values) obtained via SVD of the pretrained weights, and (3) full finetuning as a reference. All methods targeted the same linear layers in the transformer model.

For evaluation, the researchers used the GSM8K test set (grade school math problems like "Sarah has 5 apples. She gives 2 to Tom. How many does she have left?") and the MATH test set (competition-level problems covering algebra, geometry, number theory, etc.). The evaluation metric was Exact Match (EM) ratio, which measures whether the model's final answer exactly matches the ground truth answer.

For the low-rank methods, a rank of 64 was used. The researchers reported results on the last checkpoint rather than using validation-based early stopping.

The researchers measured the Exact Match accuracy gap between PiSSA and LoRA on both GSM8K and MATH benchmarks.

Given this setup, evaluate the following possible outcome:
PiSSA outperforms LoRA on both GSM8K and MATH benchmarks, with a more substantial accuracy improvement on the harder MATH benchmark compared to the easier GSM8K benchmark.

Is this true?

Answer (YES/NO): NO